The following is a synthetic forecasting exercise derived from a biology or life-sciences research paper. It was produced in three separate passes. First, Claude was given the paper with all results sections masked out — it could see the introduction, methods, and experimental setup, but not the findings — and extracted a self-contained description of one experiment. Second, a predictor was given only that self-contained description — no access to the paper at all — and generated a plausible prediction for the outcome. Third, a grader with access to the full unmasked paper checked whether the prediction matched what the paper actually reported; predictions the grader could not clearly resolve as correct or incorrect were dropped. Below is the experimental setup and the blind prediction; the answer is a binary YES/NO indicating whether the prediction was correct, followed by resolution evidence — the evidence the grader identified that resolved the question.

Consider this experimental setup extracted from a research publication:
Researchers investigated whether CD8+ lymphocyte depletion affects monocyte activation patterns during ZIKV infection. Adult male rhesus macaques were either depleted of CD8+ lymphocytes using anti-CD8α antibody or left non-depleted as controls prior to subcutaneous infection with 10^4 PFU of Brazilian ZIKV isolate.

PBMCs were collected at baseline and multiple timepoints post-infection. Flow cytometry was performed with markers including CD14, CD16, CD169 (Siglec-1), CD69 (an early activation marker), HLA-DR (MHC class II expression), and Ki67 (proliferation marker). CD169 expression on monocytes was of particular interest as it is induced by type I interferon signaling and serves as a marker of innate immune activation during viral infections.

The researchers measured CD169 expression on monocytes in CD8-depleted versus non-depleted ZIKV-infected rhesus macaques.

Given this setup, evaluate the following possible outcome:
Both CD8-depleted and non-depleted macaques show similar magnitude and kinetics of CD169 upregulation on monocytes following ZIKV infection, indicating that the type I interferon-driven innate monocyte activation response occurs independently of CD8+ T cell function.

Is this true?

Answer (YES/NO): NO